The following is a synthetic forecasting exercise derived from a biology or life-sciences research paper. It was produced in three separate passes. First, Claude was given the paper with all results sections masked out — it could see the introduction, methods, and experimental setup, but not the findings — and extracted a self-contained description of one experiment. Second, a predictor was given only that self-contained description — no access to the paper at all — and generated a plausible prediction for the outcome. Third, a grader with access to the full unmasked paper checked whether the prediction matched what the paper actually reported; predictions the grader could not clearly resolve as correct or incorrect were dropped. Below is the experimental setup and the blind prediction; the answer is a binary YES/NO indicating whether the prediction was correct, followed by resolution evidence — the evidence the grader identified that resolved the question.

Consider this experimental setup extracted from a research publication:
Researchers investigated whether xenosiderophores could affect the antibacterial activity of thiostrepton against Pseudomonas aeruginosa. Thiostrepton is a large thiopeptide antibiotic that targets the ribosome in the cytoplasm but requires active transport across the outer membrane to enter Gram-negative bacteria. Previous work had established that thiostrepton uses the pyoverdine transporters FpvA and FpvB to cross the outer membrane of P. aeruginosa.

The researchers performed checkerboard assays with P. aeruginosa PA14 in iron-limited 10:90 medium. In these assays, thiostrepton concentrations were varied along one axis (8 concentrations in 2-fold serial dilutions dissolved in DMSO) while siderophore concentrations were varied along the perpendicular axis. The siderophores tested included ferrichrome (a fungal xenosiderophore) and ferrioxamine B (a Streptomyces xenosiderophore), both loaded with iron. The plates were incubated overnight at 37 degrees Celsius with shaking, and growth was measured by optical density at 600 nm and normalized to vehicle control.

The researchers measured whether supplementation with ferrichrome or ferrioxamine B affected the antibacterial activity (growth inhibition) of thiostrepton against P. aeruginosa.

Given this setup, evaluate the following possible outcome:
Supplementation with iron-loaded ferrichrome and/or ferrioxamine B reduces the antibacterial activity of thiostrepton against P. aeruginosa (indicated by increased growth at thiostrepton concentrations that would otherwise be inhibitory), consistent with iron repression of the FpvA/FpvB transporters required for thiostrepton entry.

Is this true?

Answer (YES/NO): NO